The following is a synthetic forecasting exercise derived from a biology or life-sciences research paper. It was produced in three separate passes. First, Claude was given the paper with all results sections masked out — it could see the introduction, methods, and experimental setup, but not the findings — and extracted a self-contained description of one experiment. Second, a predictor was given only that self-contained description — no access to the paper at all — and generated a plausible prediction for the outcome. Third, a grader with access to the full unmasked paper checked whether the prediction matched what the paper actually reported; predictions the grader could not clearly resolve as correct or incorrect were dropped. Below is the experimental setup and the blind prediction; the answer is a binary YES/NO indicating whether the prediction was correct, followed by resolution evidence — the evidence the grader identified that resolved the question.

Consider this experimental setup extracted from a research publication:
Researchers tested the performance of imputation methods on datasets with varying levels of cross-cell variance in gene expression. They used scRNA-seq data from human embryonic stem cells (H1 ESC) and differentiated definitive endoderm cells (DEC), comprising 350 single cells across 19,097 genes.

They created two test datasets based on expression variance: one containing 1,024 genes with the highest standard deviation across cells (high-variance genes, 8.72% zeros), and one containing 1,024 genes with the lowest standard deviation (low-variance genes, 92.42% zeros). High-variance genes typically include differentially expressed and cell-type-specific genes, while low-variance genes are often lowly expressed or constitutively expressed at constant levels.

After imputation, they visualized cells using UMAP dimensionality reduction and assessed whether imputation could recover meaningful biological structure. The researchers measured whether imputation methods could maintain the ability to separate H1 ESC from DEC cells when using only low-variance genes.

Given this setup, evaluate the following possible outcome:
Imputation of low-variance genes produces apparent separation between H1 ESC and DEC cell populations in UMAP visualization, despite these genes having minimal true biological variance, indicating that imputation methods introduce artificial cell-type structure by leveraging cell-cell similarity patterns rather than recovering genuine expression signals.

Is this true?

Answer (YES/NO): NO